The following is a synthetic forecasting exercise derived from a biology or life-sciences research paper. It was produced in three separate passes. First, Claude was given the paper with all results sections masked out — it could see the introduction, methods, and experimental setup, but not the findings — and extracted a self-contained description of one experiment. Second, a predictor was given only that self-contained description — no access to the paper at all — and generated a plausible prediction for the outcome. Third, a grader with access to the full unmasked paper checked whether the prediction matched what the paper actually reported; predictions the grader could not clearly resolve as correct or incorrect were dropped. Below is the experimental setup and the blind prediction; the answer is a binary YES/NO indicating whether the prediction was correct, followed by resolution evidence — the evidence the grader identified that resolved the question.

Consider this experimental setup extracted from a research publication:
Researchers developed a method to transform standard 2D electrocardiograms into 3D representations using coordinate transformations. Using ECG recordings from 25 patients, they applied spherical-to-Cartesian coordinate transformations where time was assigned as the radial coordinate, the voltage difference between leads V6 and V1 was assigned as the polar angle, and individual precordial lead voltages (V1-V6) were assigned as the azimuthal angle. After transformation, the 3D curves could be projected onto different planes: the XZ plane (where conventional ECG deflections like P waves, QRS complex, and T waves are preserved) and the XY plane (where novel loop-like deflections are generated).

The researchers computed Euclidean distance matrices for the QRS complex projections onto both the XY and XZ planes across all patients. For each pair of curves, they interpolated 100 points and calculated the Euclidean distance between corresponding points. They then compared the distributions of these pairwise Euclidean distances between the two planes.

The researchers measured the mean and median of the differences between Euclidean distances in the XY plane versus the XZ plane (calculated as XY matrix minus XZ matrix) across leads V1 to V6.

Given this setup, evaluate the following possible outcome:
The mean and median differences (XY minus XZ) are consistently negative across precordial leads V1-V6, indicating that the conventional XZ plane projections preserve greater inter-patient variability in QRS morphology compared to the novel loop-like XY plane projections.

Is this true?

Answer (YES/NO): YES